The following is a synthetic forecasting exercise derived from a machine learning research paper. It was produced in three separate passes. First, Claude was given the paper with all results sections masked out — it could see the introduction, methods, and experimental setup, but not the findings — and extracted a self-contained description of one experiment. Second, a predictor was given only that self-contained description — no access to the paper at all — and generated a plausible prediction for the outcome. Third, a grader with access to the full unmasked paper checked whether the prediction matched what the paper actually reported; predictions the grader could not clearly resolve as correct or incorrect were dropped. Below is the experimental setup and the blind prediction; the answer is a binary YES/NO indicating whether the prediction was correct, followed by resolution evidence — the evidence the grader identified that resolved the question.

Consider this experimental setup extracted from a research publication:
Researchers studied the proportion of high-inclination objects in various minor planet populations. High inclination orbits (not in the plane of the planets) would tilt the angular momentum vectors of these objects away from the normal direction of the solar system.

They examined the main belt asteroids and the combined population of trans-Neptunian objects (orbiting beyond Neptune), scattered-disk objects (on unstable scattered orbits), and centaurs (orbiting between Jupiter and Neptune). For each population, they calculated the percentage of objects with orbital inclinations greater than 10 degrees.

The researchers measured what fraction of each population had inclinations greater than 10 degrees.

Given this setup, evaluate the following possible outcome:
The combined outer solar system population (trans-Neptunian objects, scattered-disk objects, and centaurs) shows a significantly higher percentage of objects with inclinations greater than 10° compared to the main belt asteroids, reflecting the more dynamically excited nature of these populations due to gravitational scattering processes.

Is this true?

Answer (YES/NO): YES